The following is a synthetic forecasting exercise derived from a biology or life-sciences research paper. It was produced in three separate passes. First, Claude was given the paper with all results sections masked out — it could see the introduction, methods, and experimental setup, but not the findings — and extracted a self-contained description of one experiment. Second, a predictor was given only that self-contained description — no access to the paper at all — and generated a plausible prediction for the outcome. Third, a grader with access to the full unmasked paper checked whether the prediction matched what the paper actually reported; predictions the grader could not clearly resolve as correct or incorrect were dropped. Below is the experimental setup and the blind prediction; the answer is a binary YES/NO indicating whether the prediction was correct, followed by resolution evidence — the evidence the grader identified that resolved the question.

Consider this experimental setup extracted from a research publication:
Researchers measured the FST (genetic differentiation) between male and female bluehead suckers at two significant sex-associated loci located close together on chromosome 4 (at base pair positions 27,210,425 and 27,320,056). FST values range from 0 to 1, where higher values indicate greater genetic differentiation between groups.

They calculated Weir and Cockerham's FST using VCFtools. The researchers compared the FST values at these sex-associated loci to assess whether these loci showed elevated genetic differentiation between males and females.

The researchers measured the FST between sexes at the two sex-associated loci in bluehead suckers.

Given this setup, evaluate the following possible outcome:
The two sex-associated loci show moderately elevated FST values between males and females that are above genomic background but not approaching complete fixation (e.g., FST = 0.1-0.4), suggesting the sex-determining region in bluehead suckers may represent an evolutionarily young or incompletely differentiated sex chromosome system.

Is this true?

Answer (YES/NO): YES